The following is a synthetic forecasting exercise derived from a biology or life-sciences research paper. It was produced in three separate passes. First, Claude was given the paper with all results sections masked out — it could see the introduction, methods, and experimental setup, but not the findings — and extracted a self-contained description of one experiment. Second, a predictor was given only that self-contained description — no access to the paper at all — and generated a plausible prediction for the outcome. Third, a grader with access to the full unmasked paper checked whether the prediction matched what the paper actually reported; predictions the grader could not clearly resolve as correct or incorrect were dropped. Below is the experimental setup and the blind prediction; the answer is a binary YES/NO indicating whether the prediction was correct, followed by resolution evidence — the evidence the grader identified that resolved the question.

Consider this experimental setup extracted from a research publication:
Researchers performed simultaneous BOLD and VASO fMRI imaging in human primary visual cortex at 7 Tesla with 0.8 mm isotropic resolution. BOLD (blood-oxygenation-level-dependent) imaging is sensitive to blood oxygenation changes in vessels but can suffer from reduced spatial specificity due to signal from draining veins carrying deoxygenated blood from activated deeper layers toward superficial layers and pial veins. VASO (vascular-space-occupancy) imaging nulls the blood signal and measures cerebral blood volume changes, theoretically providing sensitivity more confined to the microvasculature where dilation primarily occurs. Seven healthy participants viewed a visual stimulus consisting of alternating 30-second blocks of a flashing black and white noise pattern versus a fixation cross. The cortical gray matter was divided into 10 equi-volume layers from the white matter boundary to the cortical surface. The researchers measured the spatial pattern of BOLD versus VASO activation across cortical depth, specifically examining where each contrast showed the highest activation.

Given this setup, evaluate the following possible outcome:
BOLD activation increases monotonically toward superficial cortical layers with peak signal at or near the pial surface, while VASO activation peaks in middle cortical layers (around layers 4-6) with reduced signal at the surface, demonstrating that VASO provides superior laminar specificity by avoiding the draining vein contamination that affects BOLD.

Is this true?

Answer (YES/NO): YES